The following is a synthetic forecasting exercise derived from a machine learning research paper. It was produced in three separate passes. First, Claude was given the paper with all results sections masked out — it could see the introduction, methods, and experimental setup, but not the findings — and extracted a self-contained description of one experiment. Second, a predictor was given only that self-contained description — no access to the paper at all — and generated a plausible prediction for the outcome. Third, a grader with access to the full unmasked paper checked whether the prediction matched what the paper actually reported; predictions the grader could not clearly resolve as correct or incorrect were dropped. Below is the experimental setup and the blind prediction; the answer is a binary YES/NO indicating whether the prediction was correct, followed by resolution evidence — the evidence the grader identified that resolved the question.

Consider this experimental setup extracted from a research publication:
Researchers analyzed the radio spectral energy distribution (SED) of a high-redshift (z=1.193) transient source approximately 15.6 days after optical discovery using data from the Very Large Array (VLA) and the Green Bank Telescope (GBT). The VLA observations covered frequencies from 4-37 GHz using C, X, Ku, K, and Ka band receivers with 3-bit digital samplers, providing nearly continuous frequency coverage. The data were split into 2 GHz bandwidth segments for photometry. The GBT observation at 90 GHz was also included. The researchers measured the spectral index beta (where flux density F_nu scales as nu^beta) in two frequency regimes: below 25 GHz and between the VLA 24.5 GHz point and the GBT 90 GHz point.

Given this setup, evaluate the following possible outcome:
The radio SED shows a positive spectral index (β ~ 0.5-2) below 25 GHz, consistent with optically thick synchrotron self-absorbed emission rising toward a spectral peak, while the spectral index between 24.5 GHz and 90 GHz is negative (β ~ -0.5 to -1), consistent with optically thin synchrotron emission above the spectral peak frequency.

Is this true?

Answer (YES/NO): YES